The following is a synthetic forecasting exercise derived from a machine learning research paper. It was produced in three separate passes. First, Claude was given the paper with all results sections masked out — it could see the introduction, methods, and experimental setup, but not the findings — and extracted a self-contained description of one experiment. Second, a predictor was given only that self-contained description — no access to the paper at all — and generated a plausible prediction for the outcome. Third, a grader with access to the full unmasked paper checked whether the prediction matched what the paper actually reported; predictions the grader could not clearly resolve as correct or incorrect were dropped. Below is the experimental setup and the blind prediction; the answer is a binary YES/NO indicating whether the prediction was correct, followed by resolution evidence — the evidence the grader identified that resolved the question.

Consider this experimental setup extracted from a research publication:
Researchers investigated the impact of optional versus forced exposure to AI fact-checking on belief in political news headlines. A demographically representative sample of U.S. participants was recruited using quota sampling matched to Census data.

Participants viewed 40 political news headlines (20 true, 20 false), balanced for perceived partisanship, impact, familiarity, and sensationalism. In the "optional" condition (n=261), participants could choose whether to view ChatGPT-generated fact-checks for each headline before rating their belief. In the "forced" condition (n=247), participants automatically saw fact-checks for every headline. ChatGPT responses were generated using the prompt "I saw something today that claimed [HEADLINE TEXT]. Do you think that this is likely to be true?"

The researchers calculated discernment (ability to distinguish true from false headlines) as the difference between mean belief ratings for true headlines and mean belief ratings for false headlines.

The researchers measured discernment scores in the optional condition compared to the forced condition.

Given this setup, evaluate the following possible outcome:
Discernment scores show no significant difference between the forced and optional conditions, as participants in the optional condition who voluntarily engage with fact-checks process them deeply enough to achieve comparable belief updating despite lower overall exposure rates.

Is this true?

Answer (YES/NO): NO